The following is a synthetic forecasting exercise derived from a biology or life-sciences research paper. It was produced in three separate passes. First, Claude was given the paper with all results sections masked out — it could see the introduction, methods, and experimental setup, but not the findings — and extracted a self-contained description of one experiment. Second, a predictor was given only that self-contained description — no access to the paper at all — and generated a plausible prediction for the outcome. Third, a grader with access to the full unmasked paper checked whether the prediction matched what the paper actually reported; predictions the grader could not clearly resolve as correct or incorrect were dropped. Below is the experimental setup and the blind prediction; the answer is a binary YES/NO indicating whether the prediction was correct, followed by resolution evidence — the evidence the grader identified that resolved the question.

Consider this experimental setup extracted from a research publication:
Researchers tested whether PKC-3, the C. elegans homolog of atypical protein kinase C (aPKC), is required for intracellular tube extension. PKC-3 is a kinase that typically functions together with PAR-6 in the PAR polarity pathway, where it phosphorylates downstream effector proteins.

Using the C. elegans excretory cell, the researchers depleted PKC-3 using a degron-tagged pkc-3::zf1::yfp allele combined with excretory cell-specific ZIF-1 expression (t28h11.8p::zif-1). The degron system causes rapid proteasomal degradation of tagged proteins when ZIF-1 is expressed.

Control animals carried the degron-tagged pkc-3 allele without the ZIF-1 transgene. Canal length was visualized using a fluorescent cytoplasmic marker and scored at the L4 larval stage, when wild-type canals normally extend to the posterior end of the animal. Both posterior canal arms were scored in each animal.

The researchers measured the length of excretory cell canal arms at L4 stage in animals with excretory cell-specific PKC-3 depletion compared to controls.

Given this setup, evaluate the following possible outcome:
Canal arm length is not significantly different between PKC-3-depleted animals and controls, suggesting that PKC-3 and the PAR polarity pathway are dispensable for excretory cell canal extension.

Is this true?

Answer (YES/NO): NO